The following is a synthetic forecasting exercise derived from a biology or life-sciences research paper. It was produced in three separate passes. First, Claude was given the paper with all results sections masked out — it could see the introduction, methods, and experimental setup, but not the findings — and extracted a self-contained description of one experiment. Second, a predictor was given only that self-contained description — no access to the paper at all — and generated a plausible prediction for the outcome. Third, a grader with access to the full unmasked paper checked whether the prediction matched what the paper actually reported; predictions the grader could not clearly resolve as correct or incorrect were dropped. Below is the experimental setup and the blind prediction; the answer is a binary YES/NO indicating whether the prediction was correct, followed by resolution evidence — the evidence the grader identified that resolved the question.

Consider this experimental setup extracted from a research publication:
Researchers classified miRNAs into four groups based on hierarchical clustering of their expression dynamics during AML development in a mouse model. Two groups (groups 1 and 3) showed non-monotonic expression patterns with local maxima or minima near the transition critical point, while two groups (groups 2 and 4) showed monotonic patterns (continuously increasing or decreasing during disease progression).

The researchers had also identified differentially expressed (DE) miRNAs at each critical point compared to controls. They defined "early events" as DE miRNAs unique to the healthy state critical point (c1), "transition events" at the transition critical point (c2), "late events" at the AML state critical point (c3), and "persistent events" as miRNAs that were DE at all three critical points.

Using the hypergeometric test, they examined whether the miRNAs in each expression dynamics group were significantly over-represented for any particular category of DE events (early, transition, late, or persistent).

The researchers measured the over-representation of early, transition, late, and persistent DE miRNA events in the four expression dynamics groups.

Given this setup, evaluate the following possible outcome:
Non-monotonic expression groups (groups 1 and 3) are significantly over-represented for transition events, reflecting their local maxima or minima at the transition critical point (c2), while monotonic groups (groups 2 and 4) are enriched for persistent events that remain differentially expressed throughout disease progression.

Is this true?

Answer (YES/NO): NO